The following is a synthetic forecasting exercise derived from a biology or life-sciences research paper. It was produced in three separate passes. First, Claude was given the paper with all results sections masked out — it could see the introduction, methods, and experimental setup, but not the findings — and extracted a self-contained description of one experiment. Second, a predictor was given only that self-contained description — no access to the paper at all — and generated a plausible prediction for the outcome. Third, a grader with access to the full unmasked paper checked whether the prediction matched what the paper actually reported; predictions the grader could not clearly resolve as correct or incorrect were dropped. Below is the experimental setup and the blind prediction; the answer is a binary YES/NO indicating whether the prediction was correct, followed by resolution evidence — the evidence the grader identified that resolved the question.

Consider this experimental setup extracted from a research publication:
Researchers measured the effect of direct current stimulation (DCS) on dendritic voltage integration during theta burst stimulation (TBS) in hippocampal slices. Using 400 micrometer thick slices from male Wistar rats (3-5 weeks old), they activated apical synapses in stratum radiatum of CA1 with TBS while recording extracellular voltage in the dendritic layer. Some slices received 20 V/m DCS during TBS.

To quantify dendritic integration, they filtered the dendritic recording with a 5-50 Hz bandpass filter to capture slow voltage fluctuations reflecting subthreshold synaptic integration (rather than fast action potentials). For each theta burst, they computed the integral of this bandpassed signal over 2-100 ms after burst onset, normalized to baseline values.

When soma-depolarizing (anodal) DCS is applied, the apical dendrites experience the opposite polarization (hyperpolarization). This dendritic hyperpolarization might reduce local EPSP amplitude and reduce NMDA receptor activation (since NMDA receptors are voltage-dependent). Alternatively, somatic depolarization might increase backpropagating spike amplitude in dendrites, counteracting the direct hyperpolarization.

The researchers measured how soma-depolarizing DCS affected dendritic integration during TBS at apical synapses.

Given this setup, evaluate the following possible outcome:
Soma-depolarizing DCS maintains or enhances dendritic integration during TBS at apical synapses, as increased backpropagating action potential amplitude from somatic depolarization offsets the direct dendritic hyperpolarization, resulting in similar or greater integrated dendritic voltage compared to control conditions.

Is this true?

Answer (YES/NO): NO